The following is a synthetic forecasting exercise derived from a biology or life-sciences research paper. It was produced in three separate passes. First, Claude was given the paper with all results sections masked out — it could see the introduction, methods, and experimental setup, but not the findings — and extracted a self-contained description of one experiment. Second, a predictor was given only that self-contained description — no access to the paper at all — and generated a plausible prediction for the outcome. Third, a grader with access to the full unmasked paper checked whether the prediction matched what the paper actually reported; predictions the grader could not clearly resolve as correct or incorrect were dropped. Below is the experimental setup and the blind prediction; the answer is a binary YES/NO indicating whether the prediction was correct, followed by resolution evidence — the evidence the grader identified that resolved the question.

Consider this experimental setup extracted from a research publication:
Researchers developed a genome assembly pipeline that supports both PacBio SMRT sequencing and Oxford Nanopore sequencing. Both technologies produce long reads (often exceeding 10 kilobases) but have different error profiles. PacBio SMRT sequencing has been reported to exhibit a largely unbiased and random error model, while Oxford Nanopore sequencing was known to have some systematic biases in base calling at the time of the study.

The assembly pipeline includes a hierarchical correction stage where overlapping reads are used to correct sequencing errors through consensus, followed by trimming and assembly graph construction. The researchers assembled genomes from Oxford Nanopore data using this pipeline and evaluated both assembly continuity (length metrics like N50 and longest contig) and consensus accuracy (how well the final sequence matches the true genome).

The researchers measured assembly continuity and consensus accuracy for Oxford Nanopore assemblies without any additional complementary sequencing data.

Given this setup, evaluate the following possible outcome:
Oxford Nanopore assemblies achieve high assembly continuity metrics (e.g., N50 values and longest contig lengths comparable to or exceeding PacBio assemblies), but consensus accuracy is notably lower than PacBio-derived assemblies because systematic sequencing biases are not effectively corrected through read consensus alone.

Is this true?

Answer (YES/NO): YES